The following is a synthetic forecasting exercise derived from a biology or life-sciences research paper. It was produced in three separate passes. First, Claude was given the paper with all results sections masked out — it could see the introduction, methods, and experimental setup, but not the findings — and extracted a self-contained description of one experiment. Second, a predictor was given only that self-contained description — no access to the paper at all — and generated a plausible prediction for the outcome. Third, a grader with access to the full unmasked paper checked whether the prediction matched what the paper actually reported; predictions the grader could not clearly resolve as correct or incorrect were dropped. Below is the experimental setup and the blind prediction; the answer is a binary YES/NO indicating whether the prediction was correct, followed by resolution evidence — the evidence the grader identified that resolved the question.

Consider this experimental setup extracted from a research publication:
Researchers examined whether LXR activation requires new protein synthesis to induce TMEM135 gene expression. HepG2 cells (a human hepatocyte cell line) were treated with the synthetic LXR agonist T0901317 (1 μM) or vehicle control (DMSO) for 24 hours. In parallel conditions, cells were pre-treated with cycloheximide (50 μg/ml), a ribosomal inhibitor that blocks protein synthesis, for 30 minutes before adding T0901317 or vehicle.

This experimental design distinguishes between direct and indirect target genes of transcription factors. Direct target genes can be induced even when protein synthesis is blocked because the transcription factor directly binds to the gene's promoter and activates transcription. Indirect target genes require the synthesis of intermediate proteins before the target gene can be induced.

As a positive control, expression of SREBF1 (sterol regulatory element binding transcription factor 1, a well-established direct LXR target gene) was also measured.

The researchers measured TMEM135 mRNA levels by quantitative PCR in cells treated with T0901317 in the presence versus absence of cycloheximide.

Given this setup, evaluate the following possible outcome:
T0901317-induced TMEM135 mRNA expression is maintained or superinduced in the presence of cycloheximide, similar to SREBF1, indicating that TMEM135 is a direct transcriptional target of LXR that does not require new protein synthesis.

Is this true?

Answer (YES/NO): YES